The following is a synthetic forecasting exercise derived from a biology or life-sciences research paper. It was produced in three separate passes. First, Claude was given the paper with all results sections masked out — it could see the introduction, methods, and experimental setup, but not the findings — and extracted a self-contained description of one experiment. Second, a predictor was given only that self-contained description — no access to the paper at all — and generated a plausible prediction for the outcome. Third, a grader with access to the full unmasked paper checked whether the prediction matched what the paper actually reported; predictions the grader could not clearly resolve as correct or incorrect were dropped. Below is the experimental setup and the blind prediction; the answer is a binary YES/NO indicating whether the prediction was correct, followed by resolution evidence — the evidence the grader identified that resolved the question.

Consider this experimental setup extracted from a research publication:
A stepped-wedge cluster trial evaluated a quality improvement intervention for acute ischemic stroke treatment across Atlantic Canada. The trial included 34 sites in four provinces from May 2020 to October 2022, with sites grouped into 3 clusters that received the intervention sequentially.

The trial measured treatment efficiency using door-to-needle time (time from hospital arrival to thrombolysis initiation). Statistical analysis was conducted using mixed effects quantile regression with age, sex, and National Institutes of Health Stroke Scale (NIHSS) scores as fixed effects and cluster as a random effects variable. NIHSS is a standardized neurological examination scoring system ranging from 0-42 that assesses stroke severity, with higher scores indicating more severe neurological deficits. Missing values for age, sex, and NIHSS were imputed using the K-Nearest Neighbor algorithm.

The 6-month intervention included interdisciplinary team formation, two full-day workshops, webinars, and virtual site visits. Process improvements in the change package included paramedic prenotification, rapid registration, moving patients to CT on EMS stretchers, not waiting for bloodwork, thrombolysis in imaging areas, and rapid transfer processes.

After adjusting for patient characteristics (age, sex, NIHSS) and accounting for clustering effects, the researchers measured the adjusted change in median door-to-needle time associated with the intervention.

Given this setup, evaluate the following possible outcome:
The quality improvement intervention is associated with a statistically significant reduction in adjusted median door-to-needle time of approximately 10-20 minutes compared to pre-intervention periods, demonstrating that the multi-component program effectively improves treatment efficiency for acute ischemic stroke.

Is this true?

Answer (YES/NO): NO